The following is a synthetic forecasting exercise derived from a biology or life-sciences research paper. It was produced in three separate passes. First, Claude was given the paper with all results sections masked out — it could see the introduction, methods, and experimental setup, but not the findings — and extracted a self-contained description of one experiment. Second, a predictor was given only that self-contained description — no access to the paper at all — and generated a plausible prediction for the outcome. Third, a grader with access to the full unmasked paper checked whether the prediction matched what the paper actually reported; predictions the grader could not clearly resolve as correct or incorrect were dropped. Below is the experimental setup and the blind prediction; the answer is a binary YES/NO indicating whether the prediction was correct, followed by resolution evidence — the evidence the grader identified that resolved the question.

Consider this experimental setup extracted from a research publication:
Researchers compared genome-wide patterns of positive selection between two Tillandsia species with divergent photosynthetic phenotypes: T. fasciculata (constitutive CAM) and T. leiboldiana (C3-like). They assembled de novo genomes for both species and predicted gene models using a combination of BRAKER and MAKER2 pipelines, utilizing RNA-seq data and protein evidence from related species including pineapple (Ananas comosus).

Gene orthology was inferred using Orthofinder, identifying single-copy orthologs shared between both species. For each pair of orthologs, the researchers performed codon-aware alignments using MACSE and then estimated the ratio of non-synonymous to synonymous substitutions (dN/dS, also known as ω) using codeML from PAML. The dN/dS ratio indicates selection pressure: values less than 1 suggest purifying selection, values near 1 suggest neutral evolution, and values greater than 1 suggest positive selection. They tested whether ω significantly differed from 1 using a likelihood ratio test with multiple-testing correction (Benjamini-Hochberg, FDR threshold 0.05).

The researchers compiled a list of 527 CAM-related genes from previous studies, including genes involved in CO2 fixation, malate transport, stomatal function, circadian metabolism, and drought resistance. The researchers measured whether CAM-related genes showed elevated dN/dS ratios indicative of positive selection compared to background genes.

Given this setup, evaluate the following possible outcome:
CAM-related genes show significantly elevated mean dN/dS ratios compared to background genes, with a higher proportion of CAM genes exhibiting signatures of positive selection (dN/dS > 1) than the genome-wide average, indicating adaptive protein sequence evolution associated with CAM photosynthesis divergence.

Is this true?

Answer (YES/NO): NO